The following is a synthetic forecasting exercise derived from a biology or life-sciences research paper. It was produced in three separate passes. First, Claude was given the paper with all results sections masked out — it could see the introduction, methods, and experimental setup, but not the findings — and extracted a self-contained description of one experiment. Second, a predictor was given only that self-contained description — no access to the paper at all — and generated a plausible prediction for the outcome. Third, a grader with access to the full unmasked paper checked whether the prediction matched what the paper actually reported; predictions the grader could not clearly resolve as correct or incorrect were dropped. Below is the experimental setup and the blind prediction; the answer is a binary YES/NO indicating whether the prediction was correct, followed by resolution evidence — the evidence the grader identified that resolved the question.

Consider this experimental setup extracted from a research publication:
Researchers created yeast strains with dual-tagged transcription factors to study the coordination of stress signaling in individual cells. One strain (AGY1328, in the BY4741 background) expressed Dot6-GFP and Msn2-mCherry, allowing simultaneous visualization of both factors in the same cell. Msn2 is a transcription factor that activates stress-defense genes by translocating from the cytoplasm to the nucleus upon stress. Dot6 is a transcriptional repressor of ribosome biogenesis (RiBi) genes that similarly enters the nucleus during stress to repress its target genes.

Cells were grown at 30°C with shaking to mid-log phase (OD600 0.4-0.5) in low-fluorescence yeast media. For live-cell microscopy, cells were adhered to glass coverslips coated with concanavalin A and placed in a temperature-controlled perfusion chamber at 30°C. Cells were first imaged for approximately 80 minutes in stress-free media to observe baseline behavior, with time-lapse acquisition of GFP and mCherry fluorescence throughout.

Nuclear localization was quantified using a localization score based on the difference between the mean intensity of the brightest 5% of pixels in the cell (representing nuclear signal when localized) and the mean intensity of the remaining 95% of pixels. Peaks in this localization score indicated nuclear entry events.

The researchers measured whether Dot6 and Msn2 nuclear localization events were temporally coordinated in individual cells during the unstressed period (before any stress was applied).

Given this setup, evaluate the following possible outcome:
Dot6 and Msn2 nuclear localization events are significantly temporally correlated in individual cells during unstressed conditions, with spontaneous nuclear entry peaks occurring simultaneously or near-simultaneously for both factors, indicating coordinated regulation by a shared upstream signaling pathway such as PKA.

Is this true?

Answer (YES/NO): NO